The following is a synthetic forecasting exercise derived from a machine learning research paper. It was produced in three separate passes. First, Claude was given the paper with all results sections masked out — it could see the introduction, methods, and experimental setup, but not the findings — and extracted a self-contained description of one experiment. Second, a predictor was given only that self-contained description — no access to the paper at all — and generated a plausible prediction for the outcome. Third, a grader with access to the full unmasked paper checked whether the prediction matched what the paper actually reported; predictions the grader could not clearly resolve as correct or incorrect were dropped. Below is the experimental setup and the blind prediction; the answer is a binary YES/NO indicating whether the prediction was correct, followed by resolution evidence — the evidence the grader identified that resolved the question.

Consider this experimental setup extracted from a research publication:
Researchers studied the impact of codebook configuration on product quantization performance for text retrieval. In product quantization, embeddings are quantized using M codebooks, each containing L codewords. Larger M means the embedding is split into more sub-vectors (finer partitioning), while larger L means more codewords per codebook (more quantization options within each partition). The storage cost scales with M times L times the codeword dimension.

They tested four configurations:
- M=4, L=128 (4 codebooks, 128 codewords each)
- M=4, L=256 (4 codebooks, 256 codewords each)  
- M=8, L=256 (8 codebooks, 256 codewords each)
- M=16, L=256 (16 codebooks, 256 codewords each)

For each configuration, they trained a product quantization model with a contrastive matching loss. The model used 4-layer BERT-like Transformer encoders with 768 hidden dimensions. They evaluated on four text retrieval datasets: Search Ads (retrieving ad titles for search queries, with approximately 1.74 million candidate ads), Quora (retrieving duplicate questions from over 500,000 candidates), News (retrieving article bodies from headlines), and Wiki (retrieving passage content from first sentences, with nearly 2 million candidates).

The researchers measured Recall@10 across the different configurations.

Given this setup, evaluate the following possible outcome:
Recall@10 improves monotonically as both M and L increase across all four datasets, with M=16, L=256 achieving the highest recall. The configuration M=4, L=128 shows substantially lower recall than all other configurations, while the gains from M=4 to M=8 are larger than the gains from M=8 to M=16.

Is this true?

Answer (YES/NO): NO